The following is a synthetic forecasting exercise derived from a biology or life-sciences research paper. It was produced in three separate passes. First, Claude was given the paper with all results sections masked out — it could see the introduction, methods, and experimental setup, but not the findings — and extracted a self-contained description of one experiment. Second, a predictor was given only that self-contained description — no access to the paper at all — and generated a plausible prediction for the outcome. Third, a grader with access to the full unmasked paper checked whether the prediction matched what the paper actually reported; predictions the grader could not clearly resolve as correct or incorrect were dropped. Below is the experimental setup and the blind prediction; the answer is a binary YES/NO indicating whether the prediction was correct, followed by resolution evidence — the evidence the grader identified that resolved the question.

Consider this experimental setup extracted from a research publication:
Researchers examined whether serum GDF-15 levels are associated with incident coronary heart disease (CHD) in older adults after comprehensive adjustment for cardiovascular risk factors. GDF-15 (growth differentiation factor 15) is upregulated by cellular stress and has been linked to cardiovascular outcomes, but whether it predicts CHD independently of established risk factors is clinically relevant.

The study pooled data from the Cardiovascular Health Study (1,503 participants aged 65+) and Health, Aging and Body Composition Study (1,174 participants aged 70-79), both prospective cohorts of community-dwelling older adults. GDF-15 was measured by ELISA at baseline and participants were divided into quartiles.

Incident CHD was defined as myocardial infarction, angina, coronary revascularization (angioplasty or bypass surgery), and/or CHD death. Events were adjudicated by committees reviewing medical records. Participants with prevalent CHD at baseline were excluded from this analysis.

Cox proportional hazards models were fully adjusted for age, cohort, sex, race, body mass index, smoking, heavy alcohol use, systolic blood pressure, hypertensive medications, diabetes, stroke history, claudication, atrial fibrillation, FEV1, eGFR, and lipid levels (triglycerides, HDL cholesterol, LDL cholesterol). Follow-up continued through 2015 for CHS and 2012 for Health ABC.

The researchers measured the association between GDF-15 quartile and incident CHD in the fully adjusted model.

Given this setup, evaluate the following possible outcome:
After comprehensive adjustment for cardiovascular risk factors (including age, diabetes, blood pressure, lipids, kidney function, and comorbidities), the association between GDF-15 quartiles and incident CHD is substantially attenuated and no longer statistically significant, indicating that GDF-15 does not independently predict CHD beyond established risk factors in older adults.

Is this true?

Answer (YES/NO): NO